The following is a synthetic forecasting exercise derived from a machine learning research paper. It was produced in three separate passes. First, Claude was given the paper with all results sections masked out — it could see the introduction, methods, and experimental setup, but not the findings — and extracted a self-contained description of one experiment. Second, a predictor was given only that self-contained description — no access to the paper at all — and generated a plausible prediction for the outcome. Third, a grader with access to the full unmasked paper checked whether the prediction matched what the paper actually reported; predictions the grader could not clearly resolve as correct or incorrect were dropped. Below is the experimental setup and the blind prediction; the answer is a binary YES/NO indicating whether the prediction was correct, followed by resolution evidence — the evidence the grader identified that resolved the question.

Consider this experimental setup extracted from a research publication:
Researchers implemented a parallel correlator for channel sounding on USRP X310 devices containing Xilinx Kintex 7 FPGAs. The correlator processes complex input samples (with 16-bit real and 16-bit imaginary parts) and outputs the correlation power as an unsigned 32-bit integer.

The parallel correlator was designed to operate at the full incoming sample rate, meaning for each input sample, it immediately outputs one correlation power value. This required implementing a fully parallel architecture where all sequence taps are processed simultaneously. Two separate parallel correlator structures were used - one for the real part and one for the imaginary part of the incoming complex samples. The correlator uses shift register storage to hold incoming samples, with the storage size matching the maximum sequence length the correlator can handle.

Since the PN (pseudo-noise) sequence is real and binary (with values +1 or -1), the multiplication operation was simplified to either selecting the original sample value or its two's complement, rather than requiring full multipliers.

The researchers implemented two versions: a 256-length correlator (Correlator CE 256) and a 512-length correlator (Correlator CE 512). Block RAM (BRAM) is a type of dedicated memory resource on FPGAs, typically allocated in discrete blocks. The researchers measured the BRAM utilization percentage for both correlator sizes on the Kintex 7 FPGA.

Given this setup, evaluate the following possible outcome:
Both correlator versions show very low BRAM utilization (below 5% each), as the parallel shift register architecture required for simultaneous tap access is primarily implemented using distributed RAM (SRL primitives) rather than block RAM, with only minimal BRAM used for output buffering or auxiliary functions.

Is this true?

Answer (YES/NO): YES